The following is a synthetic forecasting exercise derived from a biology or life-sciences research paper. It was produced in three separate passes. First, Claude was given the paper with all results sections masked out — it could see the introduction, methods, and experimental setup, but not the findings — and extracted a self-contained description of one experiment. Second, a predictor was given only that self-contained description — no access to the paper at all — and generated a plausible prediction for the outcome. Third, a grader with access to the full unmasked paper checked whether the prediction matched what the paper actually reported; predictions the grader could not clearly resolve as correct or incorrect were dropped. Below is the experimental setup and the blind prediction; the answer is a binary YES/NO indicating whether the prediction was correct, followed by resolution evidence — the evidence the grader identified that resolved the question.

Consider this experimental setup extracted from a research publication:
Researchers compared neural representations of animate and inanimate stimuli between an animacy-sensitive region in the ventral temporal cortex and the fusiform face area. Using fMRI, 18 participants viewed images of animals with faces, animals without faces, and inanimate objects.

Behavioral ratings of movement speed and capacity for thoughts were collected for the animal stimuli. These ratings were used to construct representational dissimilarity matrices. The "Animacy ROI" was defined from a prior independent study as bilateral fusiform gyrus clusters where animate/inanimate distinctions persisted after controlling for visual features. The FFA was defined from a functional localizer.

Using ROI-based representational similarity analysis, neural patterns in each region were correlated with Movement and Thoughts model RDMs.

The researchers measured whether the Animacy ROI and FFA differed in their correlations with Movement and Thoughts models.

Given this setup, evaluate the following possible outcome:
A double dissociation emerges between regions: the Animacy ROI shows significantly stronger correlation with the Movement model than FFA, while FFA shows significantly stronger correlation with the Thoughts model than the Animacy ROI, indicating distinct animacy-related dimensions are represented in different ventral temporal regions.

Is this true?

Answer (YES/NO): NO